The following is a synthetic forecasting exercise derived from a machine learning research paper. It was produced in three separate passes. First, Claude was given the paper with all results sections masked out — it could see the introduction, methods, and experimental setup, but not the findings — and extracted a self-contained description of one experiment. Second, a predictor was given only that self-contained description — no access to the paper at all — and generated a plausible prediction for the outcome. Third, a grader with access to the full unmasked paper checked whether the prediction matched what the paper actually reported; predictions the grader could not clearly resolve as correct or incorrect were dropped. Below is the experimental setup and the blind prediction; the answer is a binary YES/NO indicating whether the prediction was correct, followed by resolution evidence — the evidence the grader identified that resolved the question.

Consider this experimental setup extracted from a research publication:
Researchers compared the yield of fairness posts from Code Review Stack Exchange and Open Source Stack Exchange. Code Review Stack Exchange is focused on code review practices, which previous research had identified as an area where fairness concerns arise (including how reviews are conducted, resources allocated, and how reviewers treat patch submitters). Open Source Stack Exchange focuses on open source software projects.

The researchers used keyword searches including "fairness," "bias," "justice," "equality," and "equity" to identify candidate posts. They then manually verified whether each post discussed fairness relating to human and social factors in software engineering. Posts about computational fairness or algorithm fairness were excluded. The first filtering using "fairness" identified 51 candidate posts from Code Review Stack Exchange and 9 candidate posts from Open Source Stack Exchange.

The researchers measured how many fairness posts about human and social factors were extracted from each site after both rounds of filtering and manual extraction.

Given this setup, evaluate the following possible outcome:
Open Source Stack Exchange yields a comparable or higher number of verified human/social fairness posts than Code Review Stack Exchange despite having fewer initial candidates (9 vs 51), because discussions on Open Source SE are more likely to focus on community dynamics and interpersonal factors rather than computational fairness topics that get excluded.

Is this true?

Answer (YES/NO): YES